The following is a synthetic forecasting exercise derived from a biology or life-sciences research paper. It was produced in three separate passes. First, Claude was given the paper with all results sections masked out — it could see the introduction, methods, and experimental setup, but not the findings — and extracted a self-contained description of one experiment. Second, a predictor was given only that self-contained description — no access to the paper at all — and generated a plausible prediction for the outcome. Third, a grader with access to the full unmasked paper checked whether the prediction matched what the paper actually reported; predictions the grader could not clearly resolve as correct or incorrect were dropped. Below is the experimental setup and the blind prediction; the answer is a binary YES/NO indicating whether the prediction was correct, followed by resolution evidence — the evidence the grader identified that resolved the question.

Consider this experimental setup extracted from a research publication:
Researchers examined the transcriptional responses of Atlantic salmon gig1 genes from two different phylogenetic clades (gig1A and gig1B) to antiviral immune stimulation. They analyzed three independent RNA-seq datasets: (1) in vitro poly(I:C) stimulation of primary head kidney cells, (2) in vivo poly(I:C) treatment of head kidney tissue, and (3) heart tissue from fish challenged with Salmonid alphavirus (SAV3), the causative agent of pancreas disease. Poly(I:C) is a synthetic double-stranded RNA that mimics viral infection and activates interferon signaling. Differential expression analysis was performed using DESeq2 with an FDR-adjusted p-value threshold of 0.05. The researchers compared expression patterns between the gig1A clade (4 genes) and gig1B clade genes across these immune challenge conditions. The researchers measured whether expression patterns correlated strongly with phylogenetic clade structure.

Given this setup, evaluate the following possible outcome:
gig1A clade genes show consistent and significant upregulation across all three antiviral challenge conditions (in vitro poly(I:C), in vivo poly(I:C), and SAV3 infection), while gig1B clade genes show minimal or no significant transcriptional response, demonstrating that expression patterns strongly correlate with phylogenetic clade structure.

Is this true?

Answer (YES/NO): NO